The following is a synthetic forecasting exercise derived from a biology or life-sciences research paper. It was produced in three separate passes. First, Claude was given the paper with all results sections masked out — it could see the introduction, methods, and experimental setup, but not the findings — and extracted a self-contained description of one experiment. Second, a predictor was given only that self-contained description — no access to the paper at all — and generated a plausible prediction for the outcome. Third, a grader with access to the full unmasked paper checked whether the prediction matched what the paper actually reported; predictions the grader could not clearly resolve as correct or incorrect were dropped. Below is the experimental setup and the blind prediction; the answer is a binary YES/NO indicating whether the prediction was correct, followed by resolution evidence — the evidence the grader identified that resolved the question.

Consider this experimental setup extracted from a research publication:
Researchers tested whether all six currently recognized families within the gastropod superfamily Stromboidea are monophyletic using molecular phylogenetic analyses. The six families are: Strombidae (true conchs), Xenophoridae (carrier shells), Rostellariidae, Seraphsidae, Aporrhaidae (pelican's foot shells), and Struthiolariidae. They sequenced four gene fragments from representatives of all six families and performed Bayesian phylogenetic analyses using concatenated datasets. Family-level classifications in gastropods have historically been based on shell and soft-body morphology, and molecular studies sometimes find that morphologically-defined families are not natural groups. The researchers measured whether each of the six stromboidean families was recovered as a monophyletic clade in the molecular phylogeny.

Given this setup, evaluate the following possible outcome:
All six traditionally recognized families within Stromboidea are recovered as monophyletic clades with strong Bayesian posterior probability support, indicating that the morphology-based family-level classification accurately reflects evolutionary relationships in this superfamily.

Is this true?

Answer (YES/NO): NO